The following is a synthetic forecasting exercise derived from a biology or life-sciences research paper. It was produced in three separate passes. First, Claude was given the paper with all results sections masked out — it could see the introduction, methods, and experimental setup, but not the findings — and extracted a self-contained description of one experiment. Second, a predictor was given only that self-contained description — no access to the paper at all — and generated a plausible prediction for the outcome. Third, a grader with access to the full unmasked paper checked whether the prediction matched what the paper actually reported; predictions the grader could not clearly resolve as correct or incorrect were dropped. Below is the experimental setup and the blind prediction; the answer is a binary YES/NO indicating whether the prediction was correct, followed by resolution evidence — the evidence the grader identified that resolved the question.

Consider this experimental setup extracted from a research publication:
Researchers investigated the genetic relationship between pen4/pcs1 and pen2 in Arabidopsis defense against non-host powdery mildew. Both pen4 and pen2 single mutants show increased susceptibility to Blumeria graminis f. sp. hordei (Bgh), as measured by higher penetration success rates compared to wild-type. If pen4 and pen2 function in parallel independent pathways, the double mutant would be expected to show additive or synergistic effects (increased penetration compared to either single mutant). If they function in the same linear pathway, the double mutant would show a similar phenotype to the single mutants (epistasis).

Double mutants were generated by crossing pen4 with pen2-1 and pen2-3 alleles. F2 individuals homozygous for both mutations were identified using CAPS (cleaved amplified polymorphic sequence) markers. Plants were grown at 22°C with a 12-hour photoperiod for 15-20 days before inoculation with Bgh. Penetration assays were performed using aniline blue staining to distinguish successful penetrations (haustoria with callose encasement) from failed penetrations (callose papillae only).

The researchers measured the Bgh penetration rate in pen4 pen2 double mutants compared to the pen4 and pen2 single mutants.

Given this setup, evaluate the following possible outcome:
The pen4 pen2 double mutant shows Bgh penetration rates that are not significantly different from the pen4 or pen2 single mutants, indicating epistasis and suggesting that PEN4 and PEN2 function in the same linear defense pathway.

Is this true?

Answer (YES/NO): YES